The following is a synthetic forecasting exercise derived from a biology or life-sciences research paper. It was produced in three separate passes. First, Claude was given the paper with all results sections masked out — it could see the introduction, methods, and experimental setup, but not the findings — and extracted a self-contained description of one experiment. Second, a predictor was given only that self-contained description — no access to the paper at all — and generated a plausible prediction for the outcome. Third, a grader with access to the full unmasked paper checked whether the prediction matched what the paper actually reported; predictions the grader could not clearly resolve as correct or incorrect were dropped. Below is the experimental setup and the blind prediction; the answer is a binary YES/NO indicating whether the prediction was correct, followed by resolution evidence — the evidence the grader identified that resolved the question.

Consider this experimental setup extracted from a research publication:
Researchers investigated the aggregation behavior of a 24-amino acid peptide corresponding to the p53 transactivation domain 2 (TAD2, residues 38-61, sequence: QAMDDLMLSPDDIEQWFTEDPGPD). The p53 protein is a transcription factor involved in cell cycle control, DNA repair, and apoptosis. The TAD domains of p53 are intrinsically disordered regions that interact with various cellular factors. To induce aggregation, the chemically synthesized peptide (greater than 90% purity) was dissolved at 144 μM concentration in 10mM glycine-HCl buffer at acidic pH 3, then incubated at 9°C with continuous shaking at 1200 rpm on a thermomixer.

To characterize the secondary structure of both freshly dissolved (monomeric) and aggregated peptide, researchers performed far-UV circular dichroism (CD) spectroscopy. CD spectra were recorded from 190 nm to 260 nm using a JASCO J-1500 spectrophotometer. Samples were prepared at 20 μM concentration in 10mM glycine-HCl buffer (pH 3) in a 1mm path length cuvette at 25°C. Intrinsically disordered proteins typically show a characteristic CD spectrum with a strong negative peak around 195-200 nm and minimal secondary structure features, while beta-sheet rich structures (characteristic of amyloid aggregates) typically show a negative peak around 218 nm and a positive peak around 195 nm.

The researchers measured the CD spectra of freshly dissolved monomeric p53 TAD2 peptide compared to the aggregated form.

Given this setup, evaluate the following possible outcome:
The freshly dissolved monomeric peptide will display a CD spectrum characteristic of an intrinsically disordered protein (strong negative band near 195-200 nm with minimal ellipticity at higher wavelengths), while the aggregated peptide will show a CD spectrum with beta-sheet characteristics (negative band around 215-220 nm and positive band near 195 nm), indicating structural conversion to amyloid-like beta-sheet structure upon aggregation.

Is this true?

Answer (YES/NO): YES